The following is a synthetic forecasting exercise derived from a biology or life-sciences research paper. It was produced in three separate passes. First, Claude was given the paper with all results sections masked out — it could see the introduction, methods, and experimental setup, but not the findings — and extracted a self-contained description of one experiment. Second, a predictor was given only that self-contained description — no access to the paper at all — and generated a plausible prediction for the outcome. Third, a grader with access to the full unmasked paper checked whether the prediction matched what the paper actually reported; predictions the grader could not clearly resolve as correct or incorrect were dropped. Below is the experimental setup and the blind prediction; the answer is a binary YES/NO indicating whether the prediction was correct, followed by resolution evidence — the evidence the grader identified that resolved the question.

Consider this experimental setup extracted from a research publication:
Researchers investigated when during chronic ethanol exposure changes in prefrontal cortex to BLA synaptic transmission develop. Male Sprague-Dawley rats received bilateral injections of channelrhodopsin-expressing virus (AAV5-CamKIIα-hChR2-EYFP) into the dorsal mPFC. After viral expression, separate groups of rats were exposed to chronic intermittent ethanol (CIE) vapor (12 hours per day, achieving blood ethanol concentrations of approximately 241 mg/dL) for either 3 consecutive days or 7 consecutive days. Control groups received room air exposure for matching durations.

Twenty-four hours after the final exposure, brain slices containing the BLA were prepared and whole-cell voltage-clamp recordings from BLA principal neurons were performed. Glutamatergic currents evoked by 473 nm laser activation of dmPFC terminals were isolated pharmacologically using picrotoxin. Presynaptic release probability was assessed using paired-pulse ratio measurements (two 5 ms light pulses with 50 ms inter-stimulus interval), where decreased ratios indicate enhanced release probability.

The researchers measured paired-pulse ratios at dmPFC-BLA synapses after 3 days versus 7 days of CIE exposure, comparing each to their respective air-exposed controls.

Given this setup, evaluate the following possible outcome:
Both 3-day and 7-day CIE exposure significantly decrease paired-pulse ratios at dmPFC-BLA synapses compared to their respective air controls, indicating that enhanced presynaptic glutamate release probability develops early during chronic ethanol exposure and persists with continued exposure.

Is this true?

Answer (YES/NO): NO